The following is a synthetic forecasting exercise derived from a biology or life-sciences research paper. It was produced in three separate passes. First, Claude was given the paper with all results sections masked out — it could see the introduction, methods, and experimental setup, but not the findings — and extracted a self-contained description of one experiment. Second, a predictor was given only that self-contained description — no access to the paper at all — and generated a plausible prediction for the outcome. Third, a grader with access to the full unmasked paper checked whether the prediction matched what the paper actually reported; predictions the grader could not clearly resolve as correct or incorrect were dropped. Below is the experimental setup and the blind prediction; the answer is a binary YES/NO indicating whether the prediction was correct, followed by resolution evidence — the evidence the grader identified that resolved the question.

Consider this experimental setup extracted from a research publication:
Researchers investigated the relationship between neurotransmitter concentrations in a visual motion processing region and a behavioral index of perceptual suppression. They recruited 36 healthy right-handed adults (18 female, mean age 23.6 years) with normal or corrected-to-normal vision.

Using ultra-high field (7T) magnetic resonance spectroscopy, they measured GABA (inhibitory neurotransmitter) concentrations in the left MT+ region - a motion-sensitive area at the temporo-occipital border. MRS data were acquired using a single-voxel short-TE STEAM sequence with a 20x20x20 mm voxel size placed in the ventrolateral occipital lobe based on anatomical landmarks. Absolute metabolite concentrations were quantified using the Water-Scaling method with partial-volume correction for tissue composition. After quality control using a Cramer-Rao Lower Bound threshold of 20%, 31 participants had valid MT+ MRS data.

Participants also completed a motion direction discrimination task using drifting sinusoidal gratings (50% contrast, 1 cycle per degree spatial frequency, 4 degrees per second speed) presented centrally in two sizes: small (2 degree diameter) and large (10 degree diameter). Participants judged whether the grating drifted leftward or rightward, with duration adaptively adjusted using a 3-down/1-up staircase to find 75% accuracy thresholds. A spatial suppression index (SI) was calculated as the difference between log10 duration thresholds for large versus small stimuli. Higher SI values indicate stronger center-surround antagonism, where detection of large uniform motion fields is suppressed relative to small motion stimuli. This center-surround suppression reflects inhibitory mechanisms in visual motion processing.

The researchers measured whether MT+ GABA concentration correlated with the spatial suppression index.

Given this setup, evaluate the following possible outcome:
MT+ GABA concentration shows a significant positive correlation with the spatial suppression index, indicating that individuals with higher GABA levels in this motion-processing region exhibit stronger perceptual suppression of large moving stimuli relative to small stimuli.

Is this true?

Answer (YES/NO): YES